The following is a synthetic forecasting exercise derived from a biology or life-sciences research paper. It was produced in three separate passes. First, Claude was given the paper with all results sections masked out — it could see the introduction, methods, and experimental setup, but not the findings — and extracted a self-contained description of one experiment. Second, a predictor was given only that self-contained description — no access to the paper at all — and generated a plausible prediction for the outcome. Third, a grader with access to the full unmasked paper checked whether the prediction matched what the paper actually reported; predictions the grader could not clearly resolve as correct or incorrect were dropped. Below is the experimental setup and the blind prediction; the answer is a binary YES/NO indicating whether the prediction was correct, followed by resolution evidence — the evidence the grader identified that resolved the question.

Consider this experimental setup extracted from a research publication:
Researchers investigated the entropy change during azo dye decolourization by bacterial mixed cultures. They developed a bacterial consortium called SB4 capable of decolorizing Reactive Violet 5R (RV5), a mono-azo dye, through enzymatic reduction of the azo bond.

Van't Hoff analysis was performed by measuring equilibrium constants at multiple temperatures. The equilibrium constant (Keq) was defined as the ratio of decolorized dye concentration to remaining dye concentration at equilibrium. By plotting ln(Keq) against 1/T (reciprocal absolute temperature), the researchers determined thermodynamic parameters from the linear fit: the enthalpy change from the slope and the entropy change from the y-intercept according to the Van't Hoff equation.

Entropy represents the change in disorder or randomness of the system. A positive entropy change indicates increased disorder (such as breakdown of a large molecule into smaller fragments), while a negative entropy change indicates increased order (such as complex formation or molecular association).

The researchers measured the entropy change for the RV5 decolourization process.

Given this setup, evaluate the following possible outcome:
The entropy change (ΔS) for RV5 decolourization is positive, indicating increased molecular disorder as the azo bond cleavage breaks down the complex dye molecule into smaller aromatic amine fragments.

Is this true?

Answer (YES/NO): YES